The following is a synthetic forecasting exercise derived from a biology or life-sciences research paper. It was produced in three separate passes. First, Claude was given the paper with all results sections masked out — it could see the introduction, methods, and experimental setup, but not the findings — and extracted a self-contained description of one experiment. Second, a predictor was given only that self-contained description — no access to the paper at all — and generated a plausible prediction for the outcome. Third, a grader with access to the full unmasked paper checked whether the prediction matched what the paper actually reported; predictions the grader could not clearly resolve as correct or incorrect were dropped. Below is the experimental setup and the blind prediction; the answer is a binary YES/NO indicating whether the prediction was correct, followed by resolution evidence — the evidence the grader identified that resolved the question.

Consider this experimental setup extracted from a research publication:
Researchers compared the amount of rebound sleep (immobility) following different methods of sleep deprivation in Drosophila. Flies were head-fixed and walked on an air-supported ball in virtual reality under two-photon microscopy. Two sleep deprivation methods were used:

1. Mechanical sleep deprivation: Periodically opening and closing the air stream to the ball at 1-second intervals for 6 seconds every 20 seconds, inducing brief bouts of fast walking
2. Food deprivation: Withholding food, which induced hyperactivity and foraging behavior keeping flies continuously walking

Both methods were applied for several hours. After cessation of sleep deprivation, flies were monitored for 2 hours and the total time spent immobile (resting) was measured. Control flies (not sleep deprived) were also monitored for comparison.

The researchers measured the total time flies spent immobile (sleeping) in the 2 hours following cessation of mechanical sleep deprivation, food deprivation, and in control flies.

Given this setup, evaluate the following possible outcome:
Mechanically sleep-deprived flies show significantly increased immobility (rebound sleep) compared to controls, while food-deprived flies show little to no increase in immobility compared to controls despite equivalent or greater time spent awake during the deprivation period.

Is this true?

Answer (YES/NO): NO